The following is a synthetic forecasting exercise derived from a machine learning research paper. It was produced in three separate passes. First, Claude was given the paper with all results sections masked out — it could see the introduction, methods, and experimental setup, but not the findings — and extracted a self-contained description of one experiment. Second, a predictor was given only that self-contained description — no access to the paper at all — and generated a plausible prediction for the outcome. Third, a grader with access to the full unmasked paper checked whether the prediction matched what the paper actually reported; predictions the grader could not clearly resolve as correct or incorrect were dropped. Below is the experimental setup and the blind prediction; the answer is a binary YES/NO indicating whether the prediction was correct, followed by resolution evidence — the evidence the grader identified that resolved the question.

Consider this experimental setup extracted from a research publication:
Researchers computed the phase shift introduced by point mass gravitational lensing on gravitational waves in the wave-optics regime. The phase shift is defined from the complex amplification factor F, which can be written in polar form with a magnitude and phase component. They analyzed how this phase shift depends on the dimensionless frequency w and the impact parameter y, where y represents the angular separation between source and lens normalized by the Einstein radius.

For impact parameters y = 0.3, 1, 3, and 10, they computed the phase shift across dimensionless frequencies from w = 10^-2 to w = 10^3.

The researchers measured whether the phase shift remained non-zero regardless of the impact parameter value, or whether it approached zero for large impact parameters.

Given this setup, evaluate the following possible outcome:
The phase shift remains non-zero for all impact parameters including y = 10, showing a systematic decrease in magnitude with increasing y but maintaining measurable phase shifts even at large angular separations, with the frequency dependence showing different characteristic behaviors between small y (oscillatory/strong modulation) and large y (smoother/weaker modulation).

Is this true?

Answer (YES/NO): YES